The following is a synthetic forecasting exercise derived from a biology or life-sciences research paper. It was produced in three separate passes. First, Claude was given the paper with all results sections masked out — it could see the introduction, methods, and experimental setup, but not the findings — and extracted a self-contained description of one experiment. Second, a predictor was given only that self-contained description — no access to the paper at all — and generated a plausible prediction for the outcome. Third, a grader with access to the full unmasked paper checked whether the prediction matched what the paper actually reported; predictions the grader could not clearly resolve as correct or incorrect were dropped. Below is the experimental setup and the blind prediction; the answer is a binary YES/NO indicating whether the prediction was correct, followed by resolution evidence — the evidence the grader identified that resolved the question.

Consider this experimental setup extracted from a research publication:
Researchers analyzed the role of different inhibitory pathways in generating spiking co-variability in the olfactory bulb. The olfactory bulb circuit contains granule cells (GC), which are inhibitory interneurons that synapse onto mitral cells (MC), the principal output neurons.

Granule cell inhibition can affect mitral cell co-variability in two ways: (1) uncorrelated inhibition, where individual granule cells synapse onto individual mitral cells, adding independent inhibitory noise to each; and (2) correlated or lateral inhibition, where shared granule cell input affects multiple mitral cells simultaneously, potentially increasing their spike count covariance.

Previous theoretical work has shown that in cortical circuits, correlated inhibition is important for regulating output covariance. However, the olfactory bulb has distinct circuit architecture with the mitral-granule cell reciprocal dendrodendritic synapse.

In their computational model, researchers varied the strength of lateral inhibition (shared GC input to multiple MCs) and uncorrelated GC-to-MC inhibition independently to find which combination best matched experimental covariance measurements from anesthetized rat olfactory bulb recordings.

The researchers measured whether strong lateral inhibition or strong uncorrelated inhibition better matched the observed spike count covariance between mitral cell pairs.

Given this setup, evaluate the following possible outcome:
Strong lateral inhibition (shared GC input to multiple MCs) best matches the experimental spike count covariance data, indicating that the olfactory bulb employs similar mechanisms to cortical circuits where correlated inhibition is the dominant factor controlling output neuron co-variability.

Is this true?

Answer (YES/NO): NO